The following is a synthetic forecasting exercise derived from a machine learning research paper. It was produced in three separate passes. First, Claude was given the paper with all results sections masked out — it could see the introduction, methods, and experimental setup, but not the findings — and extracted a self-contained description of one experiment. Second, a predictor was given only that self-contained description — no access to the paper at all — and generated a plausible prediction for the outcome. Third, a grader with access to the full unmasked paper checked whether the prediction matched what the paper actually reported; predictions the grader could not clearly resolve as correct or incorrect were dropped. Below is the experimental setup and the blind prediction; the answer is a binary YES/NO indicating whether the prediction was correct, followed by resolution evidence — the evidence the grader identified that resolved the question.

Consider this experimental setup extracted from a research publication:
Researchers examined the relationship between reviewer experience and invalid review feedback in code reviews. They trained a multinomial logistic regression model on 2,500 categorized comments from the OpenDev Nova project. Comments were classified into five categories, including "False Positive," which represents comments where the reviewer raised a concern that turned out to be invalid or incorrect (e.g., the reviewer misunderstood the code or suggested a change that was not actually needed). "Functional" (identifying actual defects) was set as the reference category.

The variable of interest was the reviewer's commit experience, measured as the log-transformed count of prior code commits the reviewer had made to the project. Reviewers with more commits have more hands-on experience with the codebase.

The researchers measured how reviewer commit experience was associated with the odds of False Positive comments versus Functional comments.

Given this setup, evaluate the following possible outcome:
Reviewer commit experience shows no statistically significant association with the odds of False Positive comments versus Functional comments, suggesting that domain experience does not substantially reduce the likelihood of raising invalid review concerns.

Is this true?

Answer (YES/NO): NO